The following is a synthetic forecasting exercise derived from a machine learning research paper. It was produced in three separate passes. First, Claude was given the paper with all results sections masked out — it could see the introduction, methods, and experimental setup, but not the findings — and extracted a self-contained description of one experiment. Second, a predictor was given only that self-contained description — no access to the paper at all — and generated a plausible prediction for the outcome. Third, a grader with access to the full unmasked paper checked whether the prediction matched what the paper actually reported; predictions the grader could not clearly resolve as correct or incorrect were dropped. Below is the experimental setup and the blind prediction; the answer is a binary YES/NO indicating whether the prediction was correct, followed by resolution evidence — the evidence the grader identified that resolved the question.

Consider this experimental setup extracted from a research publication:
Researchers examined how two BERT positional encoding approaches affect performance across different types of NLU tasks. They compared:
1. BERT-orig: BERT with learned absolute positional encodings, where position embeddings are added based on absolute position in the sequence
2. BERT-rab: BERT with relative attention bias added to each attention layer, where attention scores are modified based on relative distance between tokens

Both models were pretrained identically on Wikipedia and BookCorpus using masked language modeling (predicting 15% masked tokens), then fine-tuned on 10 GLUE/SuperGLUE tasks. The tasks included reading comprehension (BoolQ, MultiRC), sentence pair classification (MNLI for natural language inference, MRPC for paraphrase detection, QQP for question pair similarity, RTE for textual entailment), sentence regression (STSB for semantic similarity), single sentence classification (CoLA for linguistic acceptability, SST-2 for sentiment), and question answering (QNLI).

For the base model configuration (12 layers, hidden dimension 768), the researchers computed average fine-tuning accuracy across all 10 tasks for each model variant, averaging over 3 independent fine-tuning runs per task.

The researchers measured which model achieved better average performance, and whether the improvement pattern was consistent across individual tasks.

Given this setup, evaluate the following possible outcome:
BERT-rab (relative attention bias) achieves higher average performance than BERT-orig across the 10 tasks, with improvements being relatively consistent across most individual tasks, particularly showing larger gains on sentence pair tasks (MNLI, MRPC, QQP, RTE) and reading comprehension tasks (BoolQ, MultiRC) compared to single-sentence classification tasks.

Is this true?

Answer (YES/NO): NO